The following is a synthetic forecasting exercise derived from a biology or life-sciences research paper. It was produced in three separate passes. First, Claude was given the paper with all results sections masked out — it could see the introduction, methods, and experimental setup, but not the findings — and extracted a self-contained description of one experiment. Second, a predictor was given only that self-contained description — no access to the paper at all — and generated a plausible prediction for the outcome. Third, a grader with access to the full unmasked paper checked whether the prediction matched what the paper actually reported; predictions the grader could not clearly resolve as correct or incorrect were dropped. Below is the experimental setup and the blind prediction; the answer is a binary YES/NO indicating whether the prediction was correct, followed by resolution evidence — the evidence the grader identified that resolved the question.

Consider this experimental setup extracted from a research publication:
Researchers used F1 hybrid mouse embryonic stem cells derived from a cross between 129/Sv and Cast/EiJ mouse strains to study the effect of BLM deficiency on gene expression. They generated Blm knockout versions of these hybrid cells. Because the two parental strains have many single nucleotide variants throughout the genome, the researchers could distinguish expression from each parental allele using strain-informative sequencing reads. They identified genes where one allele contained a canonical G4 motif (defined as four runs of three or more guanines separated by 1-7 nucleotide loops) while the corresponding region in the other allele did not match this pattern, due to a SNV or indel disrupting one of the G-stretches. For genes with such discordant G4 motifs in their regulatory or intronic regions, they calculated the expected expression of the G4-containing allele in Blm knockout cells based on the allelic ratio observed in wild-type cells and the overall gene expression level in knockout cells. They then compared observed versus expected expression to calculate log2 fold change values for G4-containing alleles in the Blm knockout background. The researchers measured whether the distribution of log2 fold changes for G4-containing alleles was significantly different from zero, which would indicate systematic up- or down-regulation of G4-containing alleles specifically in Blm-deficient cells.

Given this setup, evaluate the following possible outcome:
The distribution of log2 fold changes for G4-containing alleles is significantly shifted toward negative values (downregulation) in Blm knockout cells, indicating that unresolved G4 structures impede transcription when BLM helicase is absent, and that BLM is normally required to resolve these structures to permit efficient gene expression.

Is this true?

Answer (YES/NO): NO